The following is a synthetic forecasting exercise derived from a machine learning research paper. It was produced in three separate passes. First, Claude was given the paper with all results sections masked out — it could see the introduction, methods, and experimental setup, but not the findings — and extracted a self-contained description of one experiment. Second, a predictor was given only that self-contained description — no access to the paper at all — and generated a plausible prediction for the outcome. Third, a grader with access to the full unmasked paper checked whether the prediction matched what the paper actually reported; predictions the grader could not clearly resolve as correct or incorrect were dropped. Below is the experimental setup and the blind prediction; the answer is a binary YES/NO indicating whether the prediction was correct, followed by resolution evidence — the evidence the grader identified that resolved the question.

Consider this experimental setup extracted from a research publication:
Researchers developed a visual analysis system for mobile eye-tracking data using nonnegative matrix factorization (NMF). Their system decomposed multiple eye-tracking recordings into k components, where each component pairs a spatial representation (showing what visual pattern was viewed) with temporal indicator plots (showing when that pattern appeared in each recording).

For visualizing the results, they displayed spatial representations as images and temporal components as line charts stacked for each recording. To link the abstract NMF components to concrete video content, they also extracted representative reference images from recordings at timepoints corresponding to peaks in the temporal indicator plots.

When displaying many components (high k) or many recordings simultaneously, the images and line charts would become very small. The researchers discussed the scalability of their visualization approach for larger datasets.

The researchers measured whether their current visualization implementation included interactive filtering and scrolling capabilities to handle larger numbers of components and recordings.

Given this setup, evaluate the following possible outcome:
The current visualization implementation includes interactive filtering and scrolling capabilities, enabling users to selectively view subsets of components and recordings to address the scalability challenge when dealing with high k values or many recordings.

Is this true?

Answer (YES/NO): NO